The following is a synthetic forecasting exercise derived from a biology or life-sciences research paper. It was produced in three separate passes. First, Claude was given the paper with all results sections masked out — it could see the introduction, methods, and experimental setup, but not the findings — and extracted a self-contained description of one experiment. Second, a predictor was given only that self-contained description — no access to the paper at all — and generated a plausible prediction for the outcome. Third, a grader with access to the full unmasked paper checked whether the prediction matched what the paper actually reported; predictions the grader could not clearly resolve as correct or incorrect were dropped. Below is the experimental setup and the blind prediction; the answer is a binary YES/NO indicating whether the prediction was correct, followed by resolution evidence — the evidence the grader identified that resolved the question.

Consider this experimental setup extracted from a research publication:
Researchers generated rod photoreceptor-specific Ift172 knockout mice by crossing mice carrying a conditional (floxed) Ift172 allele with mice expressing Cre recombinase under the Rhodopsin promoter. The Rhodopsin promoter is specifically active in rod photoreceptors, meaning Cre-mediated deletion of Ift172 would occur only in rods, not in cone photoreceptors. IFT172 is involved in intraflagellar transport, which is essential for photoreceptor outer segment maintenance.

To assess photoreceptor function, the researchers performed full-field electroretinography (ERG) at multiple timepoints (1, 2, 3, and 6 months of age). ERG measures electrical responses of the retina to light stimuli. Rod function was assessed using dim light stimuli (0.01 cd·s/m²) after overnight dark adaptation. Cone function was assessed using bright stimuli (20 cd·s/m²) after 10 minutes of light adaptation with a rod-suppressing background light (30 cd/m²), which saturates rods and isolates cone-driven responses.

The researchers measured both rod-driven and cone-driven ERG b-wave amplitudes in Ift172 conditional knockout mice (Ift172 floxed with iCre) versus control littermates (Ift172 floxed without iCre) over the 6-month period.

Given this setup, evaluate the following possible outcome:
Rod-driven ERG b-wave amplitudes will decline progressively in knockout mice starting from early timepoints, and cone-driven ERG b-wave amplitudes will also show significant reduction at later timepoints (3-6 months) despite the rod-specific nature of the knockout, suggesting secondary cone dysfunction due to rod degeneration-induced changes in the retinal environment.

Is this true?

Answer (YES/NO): NO